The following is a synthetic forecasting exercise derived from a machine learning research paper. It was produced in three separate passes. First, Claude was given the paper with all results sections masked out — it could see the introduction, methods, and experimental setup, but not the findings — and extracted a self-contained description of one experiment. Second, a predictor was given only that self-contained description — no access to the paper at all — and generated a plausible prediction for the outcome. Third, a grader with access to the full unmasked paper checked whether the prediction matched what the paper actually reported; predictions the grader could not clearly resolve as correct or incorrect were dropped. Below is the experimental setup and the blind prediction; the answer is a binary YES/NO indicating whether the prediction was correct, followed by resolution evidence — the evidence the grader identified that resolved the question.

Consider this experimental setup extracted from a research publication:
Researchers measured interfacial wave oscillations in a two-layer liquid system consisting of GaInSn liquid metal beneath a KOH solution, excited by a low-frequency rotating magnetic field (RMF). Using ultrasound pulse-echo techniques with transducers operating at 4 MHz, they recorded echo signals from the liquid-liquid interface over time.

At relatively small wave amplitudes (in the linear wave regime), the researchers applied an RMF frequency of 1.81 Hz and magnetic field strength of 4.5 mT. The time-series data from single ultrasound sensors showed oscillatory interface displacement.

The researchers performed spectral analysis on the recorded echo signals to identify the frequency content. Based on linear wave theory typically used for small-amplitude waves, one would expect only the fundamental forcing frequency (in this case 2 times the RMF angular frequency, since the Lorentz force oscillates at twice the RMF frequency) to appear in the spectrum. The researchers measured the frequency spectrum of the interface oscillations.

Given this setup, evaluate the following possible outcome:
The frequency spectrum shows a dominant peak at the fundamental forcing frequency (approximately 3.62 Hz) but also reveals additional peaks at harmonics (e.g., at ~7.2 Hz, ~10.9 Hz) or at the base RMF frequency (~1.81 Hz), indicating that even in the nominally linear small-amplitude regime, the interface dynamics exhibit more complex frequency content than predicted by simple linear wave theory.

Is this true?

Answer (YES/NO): YES